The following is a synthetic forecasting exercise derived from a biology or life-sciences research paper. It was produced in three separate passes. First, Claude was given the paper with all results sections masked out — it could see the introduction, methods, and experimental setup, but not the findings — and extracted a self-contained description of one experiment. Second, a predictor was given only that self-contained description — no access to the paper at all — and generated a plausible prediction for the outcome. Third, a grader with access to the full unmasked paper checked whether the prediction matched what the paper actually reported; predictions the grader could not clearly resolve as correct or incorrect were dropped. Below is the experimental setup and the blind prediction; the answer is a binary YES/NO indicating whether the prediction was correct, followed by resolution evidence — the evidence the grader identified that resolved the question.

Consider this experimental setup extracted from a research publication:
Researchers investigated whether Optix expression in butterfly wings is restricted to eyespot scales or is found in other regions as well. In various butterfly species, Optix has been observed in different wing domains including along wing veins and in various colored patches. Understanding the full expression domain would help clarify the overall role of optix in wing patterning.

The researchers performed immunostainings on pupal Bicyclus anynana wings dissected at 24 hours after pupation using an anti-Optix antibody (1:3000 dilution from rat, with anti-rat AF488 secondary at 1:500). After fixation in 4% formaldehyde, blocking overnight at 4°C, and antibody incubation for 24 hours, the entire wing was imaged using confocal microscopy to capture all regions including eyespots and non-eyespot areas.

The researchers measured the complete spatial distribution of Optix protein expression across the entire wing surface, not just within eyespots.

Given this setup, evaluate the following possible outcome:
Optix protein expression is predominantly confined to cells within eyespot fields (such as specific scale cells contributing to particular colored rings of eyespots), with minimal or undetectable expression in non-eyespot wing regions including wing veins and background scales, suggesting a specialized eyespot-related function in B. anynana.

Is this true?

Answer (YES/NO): NO